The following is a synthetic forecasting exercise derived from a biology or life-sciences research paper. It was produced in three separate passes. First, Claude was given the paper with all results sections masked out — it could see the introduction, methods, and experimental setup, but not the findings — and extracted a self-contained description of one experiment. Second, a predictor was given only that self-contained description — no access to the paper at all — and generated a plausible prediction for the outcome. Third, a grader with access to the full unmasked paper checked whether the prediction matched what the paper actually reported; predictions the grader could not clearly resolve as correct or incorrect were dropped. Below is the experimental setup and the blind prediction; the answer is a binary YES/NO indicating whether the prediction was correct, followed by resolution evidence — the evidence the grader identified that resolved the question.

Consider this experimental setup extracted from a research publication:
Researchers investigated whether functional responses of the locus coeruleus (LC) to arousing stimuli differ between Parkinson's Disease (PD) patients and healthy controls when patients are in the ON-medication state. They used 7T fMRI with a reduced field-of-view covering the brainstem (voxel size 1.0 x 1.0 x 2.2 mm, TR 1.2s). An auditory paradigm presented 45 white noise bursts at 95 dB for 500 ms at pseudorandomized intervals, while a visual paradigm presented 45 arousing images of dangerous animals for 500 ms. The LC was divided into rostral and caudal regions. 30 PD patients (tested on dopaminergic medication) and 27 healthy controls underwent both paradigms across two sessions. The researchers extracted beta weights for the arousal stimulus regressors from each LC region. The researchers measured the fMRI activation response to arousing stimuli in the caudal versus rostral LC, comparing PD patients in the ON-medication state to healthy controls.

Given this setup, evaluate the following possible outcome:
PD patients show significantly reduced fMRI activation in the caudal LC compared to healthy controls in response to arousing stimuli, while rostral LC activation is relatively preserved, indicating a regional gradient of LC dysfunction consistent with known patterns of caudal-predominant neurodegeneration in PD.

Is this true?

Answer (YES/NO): YES